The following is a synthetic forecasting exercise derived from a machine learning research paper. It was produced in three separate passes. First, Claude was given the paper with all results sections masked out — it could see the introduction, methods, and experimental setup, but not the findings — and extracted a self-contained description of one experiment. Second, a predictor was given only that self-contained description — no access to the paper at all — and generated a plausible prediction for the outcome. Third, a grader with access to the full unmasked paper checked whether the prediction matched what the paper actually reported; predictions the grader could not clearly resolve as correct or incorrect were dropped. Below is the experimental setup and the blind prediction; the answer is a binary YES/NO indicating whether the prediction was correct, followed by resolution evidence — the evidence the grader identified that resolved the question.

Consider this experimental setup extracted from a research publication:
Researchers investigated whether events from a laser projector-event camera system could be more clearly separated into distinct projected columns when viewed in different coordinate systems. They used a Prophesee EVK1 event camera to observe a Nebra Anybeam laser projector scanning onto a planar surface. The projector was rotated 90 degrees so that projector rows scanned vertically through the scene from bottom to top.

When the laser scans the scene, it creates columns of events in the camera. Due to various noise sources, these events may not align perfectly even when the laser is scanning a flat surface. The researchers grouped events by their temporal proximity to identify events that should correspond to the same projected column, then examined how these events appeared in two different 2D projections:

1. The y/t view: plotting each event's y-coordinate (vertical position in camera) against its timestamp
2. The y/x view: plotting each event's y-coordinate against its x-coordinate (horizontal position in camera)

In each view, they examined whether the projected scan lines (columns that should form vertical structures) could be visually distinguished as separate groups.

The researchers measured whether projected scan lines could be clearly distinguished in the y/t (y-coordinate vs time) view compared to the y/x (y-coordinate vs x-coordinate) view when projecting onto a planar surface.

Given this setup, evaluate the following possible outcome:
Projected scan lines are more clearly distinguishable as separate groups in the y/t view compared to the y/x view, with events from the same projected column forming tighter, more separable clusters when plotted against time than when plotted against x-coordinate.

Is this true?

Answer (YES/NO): YES